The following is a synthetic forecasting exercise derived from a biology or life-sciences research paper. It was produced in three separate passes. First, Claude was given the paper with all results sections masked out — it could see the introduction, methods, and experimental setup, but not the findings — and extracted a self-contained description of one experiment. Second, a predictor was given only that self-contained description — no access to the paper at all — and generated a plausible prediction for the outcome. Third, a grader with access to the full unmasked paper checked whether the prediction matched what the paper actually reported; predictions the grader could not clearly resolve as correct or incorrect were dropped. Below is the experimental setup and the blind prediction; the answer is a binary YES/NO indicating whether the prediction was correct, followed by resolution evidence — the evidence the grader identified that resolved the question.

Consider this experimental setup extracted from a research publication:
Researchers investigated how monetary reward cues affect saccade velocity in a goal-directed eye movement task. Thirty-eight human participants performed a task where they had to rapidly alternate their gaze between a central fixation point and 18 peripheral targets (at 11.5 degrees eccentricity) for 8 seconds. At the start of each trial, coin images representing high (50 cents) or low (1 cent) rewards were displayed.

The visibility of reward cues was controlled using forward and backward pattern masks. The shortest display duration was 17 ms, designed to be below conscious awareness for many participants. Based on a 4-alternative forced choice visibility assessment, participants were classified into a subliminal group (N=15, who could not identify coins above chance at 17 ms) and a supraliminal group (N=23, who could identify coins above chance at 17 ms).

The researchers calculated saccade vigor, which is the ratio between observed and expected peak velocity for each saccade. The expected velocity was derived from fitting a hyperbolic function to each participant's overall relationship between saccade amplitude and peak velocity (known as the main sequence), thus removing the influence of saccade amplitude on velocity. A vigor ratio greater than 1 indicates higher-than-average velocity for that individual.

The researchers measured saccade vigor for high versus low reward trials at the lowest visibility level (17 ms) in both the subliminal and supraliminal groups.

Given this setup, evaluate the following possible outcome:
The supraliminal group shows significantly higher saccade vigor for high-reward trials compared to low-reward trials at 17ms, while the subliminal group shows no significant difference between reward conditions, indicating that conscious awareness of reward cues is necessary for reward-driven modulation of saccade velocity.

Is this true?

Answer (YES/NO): YES